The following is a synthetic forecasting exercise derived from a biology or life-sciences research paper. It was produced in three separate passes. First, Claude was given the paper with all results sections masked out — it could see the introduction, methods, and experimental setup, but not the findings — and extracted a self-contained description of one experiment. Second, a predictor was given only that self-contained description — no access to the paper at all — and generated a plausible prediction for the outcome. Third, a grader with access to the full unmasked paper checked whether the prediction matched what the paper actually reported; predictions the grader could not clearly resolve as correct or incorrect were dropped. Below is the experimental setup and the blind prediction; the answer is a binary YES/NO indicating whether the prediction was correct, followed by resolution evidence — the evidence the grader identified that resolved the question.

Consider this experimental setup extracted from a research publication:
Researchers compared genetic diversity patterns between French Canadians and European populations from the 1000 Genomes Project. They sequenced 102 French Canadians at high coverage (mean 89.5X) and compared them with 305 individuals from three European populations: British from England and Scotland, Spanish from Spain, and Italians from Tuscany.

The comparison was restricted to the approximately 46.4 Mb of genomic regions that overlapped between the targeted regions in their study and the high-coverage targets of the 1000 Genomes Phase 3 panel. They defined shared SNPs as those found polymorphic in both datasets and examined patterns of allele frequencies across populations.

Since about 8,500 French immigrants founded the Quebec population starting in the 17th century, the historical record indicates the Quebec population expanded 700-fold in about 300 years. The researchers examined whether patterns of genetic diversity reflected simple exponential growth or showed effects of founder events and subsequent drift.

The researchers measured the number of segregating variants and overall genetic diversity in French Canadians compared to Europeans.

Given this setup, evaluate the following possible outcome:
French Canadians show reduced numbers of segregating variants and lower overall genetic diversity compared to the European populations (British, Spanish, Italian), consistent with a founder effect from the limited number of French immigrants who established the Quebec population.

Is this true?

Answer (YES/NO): YES